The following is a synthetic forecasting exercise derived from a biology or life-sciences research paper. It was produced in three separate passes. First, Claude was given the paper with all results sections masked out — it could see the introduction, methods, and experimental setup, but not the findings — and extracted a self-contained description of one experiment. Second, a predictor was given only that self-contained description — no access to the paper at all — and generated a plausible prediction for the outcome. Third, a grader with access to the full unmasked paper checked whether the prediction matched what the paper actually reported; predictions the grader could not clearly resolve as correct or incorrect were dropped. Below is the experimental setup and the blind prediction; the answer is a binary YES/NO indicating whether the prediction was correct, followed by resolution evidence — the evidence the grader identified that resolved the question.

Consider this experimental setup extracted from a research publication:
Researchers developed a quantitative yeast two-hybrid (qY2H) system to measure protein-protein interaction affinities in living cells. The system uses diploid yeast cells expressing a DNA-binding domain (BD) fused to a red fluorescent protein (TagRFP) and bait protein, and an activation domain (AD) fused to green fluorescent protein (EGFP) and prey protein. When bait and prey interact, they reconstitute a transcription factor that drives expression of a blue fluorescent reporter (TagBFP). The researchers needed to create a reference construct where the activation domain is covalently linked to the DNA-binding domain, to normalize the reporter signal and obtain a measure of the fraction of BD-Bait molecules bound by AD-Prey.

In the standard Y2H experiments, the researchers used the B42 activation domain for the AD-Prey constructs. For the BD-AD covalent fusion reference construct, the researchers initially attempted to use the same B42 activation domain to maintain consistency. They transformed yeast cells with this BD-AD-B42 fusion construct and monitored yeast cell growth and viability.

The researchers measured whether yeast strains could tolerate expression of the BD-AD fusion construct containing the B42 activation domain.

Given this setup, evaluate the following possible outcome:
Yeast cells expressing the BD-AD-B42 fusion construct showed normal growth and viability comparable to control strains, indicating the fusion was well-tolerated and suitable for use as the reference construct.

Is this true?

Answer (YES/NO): NO